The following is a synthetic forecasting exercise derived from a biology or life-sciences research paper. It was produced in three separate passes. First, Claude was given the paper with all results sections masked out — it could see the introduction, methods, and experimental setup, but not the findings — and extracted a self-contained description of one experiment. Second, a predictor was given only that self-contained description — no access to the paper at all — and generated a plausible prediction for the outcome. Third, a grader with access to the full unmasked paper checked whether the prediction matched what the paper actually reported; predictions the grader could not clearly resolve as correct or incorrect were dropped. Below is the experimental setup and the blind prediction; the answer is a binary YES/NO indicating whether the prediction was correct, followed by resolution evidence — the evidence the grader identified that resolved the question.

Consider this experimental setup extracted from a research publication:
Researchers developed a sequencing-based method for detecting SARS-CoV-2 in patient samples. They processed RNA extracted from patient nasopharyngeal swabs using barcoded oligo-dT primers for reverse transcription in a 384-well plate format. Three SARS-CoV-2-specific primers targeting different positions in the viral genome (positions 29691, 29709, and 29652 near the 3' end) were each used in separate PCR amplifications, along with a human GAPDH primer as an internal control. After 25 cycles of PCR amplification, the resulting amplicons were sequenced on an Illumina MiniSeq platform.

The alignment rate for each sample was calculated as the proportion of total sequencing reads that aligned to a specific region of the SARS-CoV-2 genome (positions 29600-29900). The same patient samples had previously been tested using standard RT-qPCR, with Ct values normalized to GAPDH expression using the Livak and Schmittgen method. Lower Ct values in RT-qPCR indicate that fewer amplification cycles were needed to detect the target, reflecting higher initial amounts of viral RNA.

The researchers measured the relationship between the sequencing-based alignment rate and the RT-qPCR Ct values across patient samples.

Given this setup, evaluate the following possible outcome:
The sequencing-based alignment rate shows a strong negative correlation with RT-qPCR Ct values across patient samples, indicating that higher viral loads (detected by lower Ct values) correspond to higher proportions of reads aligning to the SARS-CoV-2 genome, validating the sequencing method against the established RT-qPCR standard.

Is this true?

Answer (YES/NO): YES